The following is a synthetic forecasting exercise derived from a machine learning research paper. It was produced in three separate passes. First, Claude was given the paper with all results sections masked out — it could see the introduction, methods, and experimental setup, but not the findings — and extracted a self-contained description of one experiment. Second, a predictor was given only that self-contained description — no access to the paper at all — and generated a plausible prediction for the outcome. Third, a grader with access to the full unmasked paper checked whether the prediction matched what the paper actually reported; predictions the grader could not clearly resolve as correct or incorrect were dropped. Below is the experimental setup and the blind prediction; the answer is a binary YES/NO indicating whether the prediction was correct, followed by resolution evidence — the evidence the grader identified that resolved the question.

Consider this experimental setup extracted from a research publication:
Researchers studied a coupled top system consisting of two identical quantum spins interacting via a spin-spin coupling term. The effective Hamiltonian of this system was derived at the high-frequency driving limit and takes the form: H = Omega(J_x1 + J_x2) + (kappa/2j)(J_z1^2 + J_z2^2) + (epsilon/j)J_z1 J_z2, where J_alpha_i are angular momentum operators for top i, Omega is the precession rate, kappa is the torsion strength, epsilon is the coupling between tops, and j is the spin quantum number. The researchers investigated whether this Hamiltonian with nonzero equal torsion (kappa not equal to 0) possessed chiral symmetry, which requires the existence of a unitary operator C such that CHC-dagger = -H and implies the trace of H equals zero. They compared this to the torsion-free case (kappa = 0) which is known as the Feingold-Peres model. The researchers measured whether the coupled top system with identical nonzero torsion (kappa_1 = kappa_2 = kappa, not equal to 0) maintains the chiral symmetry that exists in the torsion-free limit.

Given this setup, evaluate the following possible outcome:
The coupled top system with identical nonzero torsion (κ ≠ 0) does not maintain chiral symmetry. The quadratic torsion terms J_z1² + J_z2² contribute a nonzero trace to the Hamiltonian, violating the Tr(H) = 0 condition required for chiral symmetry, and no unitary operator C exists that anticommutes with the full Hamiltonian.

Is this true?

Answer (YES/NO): YES